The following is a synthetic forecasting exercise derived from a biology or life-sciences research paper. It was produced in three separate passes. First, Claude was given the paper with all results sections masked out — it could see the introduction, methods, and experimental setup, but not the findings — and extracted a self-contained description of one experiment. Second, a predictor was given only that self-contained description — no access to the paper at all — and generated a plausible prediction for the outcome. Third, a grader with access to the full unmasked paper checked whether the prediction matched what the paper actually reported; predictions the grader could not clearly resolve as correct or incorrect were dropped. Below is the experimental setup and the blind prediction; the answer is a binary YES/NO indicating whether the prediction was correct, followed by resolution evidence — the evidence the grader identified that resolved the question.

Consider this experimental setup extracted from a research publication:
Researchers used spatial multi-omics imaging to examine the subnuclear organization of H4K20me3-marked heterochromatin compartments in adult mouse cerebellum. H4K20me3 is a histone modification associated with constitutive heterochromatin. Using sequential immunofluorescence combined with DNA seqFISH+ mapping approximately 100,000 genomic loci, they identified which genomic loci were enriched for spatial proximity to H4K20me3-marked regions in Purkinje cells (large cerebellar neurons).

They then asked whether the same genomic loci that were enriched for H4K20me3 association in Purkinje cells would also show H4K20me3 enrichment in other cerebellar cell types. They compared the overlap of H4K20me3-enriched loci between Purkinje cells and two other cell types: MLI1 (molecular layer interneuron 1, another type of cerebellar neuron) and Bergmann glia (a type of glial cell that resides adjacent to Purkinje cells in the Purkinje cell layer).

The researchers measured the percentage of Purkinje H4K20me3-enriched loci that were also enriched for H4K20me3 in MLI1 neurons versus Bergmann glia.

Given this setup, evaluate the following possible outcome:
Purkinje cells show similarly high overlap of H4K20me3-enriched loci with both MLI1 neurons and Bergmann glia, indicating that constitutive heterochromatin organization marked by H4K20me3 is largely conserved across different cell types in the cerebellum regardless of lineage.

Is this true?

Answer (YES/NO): NO